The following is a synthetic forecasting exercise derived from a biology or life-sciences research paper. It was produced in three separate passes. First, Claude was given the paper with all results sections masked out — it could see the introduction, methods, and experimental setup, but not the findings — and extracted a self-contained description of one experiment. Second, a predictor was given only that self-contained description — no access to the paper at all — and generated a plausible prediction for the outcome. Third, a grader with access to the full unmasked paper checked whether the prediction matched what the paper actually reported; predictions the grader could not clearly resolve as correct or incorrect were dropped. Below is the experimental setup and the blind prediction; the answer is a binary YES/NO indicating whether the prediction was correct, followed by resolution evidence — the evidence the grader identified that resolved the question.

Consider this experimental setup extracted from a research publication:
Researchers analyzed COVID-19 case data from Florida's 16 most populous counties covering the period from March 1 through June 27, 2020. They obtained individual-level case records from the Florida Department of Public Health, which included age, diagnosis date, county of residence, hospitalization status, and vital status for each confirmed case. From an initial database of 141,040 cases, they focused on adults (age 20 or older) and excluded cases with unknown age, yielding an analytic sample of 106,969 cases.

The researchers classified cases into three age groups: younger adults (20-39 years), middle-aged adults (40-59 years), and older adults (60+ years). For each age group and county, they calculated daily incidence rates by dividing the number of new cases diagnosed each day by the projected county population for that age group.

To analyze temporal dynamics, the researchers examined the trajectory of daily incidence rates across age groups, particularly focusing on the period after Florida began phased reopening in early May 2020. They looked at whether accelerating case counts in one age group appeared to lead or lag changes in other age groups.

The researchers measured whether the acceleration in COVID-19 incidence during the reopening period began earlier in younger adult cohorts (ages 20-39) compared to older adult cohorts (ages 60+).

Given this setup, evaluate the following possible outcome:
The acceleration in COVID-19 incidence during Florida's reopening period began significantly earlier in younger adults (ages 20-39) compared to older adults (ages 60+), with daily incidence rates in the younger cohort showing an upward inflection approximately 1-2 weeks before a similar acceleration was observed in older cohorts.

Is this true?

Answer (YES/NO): NO